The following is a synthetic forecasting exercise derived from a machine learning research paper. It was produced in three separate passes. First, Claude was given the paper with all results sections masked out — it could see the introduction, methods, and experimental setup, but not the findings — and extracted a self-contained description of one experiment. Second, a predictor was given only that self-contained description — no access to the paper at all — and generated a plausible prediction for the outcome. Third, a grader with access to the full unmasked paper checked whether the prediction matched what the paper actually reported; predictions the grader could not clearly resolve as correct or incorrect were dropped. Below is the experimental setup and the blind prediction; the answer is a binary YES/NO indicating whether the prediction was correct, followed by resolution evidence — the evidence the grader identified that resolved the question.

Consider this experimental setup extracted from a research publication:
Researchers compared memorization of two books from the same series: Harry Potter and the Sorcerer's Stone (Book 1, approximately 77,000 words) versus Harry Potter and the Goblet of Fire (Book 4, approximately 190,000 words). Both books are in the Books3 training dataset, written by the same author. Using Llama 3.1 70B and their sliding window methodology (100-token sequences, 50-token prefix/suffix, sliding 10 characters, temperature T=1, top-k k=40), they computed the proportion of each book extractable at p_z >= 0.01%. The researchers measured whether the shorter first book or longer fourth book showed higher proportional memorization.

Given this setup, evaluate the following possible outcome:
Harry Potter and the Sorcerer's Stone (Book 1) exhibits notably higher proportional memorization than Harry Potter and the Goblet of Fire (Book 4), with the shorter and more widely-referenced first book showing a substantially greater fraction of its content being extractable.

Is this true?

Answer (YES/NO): YES